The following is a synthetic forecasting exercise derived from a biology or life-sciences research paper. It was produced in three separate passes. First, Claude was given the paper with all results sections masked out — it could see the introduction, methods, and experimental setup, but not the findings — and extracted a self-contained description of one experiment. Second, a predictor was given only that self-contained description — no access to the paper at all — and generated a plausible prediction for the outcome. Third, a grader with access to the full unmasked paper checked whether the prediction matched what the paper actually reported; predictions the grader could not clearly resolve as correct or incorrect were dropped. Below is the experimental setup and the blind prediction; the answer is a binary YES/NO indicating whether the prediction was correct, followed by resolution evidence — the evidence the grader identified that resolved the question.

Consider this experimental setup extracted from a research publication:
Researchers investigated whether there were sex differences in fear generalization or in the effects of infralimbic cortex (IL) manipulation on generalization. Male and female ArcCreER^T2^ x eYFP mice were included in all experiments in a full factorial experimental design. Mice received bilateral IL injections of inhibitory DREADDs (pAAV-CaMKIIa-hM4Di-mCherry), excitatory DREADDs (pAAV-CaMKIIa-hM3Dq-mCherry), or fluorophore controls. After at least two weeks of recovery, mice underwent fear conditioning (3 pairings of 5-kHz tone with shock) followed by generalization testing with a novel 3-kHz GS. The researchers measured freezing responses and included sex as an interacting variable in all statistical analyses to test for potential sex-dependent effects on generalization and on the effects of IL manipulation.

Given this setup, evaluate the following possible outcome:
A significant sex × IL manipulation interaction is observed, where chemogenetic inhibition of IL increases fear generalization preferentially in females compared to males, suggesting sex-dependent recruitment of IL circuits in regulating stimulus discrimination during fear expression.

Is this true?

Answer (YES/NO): NO